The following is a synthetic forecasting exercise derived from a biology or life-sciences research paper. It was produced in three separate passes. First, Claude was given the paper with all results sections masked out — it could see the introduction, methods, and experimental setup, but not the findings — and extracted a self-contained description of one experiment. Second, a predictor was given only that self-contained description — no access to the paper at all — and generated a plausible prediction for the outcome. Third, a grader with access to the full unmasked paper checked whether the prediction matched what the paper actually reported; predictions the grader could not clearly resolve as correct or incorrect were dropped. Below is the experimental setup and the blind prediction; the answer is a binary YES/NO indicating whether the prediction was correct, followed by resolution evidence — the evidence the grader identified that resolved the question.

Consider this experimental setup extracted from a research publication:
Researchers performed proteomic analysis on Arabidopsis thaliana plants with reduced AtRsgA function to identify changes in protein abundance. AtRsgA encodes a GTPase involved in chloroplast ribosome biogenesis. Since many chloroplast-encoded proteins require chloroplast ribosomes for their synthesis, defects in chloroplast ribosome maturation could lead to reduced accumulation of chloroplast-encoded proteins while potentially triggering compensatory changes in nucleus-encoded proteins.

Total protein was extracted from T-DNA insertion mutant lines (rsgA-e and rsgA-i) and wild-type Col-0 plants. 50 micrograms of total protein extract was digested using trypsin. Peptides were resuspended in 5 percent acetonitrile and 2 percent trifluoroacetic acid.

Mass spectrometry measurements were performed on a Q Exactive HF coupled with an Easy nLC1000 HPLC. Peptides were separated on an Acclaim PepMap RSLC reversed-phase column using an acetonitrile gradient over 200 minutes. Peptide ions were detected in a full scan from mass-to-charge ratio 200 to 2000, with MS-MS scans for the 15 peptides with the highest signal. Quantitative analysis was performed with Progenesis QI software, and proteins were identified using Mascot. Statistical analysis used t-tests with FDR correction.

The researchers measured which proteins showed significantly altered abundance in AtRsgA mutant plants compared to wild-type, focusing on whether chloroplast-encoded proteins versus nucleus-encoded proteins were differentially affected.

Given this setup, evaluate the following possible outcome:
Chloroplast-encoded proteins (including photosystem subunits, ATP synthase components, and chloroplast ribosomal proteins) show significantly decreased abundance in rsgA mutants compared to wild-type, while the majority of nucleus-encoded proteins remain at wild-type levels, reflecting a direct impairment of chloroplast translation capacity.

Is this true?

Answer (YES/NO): NO